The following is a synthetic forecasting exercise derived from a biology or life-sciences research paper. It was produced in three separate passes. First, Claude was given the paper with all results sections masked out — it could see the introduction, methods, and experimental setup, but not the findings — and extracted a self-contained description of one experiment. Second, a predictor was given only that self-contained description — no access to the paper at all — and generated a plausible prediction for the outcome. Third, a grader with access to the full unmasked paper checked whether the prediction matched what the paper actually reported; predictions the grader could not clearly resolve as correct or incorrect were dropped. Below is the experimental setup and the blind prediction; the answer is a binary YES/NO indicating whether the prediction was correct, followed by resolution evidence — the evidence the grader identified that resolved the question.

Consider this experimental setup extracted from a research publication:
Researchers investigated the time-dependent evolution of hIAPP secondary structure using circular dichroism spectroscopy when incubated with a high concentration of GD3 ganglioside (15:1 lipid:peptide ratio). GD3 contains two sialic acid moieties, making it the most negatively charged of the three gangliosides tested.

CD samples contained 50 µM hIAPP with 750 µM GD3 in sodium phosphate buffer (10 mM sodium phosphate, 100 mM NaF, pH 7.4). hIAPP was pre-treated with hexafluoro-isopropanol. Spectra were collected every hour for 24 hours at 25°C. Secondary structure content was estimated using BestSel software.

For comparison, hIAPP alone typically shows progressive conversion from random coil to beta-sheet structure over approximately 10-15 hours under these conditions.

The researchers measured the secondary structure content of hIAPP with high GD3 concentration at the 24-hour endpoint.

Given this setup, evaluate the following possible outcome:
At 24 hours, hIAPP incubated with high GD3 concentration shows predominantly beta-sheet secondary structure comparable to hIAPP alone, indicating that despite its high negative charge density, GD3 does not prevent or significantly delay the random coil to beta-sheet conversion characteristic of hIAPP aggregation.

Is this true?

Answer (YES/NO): NO